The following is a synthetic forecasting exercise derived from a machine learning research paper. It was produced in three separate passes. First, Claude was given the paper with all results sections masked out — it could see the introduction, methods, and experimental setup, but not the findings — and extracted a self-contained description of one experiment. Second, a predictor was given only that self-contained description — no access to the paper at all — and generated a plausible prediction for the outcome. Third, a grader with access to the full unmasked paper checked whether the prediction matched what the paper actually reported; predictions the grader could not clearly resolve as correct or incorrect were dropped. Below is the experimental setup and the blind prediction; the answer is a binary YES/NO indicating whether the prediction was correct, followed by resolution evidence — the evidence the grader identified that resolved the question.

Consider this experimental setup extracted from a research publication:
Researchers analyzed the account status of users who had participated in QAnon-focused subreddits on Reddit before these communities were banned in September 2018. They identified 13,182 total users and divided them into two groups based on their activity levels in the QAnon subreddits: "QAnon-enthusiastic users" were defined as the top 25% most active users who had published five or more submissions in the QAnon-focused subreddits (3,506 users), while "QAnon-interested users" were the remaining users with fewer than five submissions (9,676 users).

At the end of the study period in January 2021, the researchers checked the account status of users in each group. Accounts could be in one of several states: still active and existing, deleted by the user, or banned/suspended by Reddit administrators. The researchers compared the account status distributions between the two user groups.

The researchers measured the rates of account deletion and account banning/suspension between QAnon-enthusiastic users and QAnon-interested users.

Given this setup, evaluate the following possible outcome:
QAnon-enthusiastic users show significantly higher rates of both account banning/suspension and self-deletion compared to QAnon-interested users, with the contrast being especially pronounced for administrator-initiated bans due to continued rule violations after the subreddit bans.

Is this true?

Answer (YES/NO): NO